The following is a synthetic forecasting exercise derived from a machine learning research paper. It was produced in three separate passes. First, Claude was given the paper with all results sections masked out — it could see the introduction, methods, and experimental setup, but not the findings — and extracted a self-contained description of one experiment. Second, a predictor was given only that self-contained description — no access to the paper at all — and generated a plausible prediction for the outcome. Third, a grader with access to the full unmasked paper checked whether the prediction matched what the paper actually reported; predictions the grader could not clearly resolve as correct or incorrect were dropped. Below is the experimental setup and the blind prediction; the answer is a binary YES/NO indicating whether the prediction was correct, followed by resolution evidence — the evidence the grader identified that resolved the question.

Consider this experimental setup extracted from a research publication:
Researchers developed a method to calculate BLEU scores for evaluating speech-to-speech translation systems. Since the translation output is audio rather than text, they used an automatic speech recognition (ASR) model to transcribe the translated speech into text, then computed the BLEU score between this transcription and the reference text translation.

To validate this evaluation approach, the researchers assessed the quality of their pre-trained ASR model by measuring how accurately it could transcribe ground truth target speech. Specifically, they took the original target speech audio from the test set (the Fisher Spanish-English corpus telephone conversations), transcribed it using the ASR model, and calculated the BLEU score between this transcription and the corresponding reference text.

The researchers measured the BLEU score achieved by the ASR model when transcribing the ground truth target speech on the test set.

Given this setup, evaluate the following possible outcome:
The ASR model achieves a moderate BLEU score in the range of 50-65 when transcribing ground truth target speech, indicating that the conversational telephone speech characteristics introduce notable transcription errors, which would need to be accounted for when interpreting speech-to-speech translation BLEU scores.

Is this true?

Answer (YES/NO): NO